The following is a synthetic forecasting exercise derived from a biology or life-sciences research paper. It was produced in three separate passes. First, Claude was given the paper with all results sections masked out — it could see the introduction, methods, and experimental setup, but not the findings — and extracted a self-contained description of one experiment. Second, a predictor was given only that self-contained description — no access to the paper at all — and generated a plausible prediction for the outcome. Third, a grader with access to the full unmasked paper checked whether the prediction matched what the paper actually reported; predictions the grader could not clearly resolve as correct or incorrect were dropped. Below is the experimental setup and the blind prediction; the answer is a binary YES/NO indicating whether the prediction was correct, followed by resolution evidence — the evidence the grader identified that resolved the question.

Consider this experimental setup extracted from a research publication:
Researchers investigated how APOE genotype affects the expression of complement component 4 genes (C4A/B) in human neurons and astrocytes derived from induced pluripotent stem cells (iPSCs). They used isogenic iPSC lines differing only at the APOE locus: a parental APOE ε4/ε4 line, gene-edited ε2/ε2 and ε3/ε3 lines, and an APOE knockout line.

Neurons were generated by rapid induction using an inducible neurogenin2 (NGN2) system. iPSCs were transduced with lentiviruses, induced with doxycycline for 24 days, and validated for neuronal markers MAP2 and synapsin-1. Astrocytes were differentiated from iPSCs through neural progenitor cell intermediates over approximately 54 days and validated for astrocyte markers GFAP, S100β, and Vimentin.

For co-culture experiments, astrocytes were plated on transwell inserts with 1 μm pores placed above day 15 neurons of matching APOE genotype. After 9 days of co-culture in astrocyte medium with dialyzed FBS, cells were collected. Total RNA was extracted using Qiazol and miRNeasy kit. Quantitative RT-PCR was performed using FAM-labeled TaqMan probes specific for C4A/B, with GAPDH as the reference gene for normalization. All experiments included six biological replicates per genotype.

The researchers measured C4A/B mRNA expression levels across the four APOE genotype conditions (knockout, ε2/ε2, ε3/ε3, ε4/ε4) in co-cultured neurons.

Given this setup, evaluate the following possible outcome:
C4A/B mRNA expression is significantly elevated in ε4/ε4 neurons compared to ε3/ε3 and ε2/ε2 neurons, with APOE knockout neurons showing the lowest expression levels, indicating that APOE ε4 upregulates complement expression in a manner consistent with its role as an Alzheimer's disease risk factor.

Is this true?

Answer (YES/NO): NO